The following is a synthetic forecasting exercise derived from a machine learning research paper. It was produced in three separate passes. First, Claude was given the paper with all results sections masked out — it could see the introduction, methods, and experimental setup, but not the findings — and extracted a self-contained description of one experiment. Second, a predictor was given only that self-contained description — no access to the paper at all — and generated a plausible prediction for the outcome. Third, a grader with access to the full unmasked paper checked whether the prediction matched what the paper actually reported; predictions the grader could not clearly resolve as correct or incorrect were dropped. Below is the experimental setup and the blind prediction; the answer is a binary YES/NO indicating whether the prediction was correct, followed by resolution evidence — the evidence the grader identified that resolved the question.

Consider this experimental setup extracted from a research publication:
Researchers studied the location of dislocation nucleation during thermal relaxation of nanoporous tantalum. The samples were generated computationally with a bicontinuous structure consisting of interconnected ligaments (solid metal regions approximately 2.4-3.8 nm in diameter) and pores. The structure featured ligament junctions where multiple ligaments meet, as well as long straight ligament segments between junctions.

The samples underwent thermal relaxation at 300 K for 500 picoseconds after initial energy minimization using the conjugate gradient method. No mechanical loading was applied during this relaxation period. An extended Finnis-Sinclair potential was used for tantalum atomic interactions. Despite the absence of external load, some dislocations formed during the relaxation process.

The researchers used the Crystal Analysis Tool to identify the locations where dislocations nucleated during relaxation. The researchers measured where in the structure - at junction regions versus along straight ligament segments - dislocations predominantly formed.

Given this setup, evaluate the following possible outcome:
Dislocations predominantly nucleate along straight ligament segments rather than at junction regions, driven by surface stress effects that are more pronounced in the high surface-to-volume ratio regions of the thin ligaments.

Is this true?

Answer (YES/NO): NO